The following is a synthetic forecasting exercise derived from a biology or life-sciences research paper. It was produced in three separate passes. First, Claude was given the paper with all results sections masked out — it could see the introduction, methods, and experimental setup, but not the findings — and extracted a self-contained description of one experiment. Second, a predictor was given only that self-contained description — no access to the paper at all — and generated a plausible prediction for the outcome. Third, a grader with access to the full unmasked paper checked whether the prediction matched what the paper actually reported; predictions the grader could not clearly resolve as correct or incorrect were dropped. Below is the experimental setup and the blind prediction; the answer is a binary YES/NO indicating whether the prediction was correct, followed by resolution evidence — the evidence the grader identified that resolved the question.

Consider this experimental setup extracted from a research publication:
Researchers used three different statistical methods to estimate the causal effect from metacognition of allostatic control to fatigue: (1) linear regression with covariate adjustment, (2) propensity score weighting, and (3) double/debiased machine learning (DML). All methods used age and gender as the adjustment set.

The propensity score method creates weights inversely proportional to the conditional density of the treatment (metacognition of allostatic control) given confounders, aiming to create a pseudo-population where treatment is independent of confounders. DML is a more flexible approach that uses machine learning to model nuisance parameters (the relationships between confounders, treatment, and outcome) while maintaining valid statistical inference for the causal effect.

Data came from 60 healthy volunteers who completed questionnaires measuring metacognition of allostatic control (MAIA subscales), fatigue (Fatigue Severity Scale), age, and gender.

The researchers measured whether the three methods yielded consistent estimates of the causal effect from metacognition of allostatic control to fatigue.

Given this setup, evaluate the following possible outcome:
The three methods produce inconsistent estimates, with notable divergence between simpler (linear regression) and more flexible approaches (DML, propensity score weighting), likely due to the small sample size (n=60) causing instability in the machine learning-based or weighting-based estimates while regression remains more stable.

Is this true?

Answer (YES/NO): NO